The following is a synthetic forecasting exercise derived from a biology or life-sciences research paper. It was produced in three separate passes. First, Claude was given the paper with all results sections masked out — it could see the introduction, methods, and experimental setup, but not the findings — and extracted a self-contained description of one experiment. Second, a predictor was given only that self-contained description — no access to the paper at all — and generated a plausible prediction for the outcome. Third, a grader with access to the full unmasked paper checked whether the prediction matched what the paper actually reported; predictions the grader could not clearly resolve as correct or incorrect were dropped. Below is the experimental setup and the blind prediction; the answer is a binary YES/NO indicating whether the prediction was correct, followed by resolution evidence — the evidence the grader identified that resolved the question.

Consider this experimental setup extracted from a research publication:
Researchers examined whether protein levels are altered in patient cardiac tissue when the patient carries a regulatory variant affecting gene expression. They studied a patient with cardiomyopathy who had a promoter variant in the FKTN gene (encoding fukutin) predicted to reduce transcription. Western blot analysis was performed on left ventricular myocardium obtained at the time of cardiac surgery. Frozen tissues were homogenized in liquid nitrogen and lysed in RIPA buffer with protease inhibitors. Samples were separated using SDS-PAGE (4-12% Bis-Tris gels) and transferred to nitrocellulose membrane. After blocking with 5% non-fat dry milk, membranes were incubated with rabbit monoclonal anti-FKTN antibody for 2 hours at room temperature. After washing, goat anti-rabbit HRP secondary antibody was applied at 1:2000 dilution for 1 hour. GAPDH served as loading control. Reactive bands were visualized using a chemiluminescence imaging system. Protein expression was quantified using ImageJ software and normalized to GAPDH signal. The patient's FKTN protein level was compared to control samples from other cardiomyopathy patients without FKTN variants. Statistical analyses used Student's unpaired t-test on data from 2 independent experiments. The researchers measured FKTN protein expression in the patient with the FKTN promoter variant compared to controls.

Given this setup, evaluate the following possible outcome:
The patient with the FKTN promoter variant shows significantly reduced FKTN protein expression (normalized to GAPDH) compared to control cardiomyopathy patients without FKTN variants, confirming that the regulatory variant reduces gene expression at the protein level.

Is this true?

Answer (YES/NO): YES